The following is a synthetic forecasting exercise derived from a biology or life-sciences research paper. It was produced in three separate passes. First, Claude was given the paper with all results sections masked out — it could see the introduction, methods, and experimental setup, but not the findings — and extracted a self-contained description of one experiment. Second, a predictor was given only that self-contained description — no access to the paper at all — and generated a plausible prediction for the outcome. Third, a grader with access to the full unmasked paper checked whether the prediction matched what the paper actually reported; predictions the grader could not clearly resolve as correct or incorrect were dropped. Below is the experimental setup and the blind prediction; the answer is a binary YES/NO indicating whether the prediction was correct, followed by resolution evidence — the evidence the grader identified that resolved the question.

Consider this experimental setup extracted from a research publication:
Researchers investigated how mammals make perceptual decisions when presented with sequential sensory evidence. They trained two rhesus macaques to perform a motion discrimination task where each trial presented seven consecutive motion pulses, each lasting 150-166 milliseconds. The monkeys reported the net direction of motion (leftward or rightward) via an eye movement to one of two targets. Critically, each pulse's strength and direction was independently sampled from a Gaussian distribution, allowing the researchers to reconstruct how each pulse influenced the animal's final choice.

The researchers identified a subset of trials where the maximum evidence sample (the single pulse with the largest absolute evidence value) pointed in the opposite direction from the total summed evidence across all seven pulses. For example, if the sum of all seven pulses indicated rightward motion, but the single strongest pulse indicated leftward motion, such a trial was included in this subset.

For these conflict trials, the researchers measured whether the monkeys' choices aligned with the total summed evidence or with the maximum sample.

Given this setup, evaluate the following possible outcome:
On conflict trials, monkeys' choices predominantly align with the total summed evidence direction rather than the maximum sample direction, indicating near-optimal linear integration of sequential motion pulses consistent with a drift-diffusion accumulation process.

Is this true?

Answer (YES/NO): YES